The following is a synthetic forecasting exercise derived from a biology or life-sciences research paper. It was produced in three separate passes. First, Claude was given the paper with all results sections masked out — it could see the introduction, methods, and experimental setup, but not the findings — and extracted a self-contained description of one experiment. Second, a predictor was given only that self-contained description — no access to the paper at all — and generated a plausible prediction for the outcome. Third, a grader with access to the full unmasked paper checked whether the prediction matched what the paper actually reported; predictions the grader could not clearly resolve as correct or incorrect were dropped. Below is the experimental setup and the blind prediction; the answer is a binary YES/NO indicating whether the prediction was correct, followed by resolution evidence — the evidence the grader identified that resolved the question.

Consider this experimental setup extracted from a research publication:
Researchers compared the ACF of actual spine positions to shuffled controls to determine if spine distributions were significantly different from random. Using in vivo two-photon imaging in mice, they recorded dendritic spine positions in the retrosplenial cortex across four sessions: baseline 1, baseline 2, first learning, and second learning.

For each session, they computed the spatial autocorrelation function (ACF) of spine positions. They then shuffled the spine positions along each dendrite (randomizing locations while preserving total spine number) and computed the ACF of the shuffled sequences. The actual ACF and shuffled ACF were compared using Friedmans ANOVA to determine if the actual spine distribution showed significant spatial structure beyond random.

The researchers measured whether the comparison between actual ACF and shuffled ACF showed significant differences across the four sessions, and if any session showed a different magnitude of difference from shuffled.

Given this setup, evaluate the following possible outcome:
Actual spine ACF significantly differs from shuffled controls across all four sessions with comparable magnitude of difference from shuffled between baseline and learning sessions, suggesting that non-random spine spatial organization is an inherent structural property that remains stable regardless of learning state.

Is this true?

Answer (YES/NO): NO